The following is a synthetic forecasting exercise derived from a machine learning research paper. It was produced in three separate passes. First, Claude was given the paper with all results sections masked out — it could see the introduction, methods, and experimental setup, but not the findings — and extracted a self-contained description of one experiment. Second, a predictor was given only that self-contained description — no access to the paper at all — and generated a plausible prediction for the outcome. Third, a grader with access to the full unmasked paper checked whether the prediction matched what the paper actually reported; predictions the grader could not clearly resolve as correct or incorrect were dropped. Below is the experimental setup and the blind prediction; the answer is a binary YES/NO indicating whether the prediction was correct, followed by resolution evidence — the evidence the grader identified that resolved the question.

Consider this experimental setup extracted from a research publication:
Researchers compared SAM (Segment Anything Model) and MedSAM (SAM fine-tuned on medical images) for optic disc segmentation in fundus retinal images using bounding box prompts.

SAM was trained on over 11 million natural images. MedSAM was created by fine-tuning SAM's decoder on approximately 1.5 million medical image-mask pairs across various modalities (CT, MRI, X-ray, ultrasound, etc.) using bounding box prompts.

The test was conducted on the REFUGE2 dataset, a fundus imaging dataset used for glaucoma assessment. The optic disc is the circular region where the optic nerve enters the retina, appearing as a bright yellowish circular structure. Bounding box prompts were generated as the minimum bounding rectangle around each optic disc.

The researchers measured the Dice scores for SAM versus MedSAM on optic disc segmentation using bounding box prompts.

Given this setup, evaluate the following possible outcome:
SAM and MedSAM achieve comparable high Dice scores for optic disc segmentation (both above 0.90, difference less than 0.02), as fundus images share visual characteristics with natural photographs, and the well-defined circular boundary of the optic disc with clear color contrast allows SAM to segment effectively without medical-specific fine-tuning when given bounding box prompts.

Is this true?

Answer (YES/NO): NO